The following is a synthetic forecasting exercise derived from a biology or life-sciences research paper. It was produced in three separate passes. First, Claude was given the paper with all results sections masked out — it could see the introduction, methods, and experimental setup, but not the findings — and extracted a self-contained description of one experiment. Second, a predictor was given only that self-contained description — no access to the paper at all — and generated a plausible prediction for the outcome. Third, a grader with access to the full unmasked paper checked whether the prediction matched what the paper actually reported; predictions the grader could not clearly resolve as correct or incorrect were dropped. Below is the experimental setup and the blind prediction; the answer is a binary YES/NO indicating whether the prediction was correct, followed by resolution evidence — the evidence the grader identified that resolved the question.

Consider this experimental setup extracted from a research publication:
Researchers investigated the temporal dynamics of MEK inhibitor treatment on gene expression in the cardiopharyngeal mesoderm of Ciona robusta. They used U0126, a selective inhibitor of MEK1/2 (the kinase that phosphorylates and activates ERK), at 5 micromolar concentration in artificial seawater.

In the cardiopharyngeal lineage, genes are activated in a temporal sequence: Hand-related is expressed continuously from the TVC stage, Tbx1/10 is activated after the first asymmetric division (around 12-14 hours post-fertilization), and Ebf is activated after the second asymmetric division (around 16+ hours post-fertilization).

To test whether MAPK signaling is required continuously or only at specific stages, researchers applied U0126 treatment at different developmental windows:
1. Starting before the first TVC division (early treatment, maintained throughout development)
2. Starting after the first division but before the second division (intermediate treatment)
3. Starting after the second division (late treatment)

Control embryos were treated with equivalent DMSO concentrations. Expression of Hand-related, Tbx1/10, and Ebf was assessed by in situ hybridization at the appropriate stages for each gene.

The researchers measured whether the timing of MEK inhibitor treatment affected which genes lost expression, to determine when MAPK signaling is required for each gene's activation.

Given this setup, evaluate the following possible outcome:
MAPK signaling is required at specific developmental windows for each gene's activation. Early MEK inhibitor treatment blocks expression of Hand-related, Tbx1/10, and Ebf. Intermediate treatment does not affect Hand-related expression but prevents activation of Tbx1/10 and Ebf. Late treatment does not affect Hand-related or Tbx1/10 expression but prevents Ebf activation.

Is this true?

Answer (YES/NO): NO